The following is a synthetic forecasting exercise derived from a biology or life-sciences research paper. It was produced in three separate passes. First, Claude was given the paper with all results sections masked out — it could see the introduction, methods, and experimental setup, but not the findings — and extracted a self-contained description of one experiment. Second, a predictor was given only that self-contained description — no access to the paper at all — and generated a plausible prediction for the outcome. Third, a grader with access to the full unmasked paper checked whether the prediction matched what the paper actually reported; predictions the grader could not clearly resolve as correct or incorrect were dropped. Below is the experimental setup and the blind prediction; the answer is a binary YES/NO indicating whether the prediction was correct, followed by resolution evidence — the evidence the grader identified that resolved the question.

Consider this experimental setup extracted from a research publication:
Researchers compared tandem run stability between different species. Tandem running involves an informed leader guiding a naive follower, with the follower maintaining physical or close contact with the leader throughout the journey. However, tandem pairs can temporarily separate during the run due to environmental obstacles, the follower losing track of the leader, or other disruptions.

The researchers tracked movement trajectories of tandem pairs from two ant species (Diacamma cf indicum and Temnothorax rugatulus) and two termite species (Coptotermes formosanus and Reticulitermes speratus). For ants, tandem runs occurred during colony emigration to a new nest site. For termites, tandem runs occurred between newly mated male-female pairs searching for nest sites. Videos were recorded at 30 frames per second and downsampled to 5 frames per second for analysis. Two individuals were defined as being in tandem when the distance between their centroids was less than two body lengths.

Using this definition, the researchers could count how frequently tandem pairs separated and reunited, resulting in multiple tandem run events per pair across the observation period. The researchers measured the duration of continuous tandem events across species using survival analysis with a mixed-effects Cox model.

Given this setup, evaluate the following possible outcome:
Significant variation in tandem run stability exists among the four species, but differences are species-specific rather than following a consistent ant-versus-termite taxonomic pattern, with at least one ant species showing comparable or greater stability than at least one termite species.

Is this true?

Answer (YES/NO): YES